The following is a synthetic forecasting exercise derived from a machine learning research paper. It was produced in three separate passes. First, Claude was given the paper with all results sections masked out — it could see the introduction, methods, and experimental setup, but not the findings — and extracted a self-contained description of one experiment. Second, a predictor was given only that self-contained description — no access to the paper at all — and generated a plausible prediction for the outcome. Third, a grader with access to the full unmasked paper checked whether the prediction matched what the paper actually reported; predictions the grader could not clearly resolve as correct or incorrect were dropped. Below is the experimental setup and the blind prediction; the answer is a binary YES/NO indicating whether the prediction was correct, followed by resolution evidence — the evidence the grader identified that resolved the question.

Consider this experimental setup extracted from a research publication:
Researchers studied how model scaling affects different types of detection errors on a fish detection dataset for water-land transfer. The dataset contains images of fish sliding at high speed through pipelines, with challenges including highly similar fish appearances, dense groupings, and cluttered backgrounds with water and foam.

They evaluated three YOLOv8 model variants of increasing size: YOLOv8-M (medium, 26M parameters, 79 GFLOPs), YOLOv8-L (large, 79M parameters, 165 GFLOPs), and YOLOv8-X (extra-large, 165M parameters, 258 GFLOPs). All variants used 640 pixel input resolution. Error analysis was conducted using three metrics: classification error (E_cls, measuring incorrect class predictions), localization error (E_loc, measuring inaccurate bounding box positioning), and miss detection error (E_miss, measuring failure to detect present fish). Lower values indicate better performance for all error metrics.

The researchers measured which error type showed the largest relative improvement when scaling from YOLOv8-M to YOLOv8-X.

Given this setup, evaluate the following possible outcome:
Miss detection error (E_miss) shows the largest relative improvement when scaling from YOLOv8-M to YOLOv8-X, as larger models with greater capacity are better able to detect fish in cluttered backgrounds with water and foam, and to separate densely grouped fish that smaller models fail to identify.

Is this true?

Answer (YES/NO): NO